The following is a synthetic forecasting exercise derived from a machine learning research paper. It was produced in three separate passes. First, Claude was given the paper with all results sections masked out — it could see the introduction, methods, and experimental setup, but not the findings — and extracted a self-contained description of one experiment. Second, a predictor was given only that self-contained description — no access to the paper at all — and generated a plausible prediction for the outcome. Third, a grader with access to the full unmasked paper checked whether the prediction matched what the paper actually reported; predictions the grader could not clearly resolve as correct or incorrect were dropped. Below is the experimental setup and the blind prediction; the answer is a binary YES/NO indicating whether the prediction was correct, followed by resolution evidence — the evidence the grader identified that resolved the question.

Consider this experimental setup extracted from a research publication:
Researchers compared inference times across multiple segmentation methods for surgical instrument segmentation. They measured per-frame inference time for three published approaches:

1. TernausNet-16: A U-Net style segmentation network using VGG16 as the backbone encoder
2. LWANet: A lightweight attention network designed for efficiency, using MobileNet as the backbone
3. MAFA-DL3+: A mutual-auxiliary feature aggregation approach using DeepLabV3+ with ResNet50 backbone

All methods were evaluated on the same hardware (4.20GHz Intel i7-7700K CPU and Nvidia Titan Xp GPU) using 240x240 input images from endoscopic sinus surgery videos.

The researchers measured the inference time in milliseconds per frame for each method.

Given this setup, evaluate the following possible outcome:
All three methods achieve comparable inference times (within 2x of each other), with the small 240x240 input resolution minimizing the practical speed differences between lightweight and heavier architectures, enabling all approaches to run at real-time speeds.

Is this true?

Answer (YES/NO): NO